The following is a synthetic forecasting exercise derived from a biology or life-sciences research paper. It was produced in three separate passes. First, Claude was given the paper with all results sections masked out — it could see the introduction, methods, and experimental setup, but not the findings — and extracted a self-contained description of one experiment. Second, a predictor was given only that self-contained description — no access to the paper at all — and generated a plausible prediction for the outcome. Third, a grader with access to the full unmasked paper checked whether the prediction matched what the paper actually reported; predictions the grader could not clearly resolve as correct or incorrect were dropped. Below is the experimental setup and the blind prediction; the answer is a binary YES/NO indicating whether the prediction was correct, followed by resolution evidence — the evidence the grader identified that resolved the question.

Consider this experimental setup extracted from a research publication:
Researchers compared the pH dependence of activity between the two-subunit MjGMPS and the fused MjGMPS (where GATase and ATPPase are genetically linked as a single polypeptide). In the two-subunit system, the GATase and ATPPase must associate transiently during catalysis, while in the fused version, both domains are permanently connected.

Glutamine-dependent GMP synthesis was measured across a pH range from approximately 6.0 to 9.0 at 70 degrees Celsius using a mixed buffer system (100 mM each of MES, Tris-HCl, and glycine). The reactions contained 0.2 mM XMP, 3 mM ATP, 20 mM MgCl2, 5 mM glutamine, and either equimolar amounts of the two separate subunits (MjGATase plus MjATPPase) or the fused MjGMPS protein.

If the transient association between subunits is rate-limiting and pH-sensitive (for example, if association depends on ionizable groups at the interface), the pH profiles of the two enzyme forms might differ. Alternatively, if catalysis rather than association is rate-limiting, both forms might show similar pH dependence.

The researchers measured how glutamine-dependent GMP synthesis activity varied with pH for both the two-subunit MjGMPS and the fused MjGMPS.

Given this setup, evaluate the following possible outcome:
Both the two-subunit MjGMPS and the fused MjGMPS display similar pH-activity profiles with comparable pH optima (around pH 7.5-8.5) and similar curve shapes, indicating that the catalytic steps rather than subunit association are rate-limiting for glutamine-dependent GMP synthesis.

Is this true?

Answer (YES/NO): NO